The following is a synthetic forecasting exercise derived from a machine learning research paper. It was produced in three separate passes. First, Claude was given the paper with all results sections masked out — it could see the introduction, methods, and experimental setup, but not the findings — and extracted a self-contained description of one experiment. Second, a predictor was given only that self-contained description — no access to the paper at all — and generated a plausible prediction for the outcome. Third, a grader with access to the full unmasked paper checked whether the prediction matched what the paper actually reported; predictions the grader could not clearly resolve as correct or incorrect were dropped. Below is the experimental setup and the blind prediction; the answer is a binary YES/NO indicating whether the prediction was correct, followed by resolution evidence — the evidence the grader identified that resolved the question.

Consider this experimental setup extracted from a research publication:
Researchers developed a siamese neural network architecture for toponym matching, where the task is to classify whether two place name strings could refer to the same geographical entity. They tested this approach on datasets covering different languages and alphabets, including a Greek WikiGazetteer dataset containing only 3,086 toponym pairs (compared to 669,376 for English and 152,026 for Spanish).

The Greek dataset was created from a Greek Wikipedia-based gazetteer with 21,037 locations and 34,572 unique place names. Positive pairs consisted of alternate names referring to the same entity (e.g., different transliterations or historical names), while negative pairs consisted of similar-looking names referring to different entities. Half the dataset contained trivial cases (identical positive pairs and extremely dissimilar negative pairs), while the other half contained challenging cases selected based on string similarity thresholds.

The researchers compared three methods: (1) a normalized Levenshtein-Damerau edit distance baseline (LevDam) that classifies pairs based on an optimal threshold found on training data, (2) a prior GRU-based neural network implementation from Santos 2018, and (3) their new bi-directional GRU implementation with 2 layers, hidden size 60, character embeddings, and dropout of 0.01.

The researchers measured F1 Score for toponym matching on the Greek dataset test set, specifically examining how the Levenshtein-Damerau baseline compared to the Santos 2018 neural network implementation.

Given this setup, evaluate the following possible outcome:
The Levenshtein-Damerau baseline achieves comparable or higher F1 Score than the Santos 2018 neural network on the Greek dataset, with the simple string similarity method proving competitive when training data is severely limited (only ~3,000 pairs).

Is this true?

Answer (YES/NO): YES